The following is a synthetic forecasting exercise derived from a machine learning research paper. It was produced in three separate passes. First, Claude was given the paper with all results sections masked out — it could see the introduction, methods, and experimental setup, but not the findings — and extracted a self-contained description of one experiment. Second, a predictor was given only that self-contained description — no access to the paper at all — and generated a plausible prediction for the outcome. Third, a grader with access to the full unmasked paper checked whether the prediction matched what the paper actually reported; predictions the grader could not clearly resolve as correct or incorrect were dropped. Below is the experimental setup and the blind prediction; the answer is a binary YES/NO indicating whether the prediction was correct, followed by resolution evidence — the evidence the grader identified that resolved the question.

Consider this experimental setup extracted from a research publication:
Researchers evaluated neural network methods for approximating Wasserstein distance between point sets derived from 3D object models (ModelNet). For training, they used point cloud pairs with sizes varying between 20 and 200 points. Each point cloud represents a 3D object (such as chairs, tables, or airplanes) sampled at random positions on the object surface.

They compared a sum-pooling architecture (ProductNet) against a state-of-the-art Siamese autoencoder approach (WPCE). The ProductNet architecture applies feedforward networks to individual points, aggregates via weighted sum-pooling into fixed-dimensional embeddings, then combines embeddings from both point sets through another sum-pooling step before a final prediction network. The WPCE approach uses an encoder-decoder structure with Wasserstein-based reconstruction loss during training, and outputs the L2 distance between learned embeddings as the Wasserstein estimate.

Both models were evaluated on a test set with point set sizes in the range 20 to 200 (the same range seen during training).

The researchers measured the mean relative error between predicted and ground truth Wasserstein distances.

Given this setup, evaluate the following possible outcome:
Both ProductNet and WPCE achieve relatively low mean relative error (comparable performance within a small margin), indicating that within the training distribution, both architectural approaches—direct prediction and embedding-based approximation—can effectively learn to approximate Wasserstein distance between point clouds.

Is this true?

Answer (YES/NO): YES